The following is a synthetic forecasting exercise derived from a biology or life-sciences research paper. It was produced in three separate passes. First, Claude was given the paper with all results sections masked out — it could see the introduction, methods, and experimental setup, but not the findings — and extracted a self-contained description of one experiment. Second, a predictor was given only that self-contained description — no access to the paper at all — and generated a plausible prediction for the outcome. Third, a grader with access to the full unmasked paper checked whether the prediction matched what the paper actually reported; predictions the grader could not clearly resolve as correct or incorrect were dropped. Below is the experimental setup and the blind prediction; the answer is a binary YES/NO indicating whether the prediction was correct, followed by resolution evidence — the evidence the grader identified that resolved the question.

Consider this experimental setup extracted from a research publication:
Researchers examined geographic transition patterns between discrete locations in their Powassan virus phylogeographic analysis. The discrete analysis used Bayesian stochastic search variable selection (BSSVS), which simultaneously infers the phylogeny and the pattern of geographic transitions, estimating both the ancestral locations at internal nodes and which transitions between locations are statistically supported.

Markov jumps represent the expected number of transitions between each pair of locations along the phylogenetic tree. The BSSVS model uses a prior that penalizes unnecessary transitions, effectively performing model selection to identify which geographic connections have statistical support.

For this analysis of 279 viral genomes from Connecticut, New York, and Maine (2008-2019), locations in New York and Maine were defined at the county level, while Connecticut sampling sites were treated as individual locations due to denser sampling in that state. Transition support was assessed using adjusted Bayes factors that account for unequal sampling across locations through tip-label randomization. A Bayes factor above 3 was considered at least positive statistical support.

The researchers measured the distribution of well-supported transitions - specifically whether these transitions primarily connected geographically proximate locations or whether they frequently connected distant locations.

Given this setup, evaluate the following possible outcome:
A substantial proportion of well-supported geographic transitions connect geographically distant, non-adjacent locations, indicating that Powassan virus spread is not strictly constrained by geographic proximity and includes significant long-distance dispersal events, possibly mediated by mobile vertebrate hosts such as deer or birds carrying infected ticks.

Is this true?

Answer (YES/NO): NO